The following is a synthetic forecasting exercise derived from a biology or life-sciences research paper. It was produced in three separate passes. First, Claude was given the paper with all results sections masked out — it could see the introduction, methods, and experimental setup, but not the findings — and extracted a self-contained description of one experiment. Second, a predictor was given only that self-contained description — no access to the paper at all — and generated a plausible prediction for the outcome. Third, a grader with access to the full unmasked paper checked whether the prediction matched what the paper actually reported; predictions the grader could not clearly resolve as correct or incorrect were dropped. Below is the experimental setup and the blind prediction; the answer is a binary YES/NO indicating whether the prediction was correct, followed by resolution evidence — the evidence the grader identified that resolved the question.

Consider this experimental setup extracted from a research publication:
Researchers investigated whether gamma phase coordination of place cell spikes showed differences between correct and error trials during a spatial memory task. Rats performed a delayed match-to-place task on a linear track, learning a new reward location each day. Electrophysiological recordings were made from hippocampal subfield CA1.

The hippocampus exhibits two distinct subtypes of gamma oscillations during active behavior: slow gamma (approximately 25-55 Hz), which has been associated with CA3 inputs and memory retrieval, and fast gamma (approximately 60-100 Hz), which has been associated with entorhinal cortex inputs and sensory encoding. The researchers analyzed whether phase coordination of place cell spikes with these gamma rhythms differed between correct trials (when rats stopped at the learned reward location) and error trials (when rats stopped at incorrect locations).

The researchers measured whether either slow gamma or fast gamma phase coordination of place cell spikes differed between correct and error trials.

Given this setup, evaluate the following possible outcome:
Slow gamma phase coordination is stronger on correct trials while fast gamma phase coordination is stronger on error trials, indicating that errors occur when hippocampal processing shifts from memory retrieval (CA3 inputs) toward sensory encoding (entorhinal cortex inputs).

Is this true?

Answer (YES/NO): NO